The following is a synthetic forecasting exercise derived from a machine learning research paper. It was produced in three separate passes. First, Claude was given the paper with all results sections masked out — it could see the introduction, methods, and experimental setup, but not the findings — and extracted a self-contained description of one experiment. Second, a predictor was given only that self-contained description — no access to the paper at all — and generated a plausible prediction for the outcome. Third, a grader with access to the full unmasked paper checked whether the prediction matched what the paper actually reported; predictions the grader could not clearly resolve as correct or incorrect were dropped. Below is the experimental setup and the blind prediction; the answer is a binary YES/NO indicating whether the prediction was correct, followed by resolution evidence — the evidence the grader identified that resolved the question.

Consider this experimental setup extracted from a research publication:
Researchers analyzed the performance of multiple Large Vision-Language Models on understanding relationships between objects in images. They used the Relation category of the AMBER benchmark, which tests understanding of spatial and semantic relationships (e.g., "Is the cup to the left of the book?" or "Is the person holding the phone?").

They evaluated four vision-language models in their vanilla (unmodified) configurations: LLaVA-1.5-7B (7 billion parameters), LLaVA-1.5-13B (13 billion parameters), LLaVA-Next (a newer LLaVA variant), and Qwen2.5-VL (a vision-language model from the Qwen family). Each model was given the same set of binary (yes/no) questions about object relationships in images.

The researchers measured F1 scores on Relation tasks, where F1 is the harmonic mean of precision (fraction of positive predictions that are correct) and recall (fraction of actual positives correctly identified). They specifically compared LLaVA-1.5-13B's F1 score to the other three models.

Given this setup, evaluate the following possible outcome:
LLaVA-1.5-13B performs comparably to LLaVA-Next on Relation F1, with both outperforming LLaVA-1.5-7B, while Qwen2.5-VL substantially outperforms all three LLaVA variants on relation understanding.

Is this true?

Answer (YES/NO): NO